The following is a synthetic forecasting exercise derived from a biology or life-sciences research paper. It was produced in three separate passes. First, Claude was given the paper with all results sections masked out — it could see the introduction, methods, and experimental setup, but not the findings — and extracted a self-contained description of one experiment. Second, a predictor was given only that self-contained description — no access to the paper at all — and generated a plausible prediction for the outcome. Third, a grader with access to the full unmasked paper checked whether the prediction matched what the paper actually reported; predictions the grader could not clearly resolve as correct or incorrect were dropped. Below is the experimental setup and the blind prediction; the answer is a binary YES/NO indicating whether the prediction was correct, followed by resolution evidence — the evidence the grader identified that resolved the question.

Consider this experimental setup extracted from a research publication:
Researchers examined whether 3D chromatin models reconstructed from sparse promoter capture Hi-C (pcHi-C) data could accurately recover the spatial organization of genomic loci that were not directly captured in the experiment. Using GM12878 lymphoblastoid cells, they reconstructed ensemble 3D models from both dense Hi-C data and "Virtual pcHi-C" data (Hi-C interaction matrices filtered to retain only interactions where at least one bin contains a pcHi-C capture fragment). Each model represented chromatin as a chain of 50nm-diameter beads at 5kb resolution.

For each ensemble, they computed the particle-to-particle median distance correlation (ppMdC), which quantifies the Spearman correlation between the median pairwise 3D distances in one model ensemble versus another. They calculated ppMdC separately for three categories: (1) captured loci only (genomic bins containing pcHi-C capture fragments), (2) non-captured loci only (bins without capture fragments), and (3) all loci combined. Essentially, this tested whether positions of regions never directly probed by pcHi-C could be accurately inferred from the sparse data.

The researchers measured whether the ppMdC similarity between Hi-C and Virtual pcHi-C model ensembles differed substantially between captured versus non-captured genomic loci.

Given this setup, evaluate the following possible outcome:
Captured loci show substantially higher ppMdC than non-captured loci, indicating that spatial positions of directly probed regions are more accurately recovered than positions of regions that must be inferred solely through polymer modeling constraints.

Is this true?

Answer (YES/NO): NO